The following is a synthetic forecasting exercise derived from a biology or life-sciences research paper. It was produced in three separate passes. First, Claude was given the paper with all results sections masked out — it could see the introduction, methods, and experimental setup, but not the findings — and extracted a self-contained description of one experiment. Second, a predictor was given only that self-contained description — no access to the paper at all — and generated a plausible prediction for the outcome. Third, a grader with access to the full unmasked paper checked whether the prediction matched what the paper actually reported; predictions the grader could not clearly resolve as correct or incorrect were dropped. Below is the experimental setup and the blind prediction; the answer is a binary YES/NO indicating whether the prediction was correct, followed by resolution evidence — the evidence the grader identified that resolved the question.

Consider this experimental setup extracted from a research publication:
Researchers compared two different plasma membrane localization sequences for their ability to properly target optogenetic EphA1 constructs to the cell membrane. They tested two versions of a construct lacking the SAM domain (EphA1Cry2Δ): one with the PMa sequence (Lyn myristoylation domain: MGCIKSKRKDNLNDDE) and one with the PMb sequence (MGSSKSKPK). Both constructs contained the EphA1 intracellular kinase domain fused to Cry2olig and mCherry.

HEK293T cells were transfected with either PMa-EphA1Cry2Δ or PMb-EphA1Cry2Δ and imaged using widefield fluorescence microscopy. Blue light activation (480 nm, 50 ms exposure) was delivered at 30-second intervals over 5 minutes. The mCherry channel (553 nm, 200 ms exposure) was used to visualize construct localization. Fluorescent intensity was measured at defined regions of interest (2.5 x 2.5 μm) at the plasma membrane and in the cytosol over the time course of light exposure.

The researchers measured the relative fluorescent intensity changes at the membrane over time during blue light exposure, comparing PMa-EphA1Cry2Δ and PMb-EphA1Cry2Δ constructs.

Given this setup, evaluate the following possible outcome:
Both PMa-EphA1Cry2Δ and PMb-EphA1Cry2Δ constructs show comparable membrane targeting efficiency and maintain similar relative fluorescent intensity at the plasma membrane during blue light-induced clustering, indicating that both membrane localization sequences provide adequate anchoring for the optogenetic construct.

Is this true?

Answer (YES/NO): NO